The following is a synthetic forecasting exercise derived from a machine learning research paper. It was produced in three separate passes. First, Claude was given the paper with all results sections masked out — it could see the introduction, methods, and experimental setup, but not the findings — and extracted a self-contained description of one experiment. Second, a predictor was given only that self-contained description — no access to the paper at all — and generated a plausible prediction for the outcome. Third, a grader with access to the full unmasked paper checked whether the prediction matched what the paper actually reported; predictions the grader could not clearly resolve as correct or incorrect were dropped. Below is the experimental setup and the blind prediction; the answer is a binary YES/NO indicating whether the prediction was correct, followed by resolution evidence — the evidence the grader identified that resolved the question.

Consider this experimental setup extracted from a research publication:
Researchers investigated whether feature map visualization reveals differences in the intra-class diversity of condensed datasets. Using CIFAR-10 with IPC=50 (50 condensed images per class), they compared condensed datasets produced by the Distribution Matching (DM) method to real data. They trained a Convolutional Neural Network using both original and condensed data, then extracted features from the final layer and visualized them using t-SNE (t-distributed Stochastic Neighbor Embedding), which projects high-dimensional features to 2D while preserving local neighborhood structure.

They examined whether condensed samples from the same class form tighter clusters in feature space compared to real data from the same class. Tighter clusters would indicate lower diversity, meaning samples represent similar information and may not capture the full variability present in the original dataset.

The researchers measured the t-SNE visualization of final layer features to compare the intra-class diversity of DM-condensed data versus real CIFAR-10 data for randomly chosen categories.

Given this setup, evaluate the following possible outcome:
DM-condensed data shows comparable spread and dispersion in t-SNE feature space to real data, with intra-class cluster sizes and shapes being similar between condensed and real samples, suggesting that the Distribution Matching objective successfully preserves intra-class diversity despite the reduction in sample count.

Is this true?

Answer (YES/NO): NO